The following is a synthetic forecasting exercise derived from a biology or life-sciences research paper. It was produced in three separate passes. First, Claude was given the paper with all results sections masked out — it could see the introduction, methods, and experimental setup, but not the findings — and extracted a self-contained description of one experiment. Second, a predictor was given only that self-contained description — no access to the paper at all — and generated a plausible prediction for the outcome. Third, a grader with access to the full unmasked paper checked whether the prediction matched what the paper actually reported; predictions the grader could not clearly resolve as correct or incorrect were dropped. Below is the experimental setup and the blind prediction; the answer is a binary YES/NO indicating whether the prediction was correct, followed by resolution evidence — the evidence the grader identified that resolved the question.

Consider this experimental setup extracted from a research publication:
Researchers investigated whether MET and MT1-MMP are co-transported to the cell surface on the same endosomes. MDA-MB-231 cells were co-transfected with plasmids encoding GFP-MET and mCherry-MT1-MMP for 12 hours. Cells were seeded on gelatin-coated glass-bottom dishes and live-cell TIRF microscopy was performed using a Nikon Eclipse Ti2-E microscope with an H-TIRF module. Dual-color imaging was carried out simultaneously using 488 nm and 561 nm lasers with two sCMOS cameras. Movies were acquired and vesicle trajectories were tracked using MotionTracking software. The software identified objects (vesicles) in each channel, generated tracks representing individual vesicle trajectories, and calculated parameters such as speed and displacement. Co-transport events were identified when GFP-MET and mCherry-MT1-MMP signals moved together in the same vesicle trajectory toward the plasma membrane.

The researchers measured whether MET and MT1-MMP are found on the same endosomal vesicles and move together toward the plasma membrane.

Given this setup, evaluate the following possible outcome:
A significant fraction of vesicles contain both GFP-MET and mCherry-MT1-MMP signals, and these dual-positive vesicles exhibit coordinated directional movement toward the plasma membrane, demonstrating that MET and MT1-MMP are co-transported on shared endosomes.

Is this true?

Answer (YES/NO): YES